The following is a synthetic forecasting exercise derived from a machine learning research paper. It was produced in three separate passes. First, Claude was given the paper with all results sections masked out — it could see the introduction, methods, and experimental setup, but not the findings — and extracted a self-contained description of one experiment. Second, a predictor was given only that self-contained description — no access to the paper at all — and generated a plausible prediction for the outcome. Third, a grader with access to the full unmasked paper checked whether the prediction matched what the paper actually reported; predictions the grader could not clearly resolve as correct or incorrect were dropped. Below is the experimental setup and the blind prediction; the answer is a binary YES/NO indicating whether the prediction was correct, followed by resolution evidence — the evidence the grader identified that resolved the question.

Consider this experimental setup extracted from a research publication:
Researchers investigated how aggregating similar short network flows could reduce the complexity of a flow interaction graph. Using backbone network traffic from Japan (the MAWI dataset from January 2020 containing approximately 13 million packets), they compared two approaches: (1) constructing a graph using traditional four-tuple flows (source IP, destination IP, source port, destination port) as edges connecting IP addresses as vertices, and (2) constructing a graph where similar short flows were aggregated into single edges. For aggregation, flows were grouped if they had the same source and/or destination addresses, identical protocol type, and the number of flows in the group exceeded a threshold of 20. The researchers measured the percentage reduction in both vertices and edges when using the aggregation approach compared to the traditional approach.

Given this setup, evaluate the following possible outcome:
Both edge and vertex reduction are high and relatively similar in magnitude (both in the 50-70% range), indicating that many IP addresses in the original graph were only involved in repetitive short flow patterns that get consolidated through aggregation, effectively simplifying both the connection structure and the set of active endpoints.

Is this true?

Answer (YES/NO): NO